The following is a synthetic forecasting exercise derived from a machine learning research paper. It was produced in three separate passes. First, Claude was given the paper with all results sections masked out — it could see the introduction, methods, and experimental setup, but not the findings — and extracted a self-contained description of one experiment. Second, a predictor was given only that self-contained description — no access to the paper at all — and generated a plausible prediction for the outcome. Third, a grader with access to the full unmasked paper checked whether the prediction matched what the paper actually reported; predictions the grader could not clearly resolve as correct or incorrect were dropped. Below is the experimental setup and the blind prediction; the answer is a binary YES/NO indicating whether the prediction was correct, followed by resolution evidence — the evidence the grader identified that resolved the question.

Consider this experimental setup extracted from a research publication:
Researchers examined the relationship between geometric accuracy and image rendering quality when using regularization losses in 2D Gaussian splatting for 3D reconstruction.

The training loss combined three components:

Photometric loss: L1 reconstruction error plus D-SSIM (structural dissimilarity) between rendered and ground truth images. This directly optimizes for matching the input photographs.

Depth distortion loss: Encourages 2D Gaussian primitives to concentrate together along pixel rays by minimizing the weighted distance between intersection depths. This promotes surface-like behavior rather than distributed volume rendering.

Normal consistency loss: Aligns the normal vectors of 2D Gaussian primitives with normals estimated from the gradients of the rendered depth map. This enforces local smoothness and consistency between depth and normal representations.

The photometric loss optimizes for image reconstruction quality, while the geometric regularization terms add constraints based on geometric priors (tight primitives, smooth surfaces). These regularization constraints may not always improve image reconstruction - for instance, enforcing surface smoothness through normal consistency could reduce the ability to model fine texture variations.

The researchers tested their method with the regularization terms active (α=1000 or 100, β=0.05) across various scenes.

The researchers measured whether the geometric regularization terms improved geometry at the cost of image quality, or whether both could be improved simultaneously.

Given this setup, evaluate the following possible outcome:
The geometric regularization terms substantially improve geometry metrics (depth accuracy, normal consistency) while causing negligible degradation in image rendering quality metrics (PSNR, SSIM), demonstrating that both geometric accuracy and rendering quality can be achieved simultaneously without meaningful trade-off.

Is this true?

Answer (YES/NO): NO